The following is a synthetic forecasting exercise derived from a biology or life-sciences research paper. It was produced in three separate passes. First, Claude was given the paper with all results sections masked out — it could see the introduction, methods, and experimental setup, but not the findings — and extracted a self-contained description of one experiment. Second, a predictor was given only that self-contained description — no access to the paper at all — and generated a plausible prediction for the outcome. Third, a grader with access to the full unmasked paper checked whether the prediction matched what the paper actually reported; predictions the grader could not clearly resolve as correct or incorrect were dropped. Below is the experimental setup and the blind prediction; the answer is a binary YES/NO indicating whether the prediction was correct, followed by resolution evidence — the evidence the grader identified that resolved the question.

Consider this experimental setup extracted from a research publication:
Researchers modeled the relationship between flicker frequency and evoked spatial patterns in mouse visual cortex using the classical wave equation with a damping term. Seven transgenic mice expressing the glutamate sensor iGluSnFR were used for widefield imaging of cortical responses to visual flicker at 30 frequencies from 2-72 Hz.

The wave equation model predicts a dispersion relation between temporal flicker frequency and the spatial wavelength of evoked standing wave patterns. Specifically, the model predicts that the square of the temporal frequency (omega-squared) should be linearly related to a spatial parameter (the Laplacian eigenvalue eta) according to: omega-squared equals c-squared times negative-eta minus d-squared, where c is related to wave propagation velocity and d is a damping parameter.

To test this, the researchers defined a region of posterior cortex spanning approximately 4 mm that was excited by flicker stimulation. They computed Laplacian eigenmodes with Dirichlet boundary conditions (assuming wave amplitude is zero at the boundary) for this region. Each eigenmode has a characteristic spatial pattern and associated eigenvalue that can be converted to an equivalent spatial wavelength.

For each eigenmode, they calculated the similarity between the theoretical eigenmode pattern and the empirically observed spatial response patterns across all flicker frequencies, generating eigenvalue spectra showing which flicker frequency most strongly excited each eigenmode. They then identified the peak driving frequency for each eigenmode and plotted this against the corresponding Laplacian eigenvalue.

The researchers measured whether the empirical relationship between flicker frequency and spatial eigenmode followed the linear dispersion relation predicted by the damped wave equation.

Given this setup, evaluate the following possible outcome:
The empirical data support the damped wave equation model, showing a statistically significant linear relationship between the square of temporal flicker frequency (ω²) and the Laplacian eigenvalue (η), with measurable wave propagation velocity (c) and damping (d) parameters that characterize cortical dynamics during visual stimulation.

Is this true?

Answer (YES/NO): YES